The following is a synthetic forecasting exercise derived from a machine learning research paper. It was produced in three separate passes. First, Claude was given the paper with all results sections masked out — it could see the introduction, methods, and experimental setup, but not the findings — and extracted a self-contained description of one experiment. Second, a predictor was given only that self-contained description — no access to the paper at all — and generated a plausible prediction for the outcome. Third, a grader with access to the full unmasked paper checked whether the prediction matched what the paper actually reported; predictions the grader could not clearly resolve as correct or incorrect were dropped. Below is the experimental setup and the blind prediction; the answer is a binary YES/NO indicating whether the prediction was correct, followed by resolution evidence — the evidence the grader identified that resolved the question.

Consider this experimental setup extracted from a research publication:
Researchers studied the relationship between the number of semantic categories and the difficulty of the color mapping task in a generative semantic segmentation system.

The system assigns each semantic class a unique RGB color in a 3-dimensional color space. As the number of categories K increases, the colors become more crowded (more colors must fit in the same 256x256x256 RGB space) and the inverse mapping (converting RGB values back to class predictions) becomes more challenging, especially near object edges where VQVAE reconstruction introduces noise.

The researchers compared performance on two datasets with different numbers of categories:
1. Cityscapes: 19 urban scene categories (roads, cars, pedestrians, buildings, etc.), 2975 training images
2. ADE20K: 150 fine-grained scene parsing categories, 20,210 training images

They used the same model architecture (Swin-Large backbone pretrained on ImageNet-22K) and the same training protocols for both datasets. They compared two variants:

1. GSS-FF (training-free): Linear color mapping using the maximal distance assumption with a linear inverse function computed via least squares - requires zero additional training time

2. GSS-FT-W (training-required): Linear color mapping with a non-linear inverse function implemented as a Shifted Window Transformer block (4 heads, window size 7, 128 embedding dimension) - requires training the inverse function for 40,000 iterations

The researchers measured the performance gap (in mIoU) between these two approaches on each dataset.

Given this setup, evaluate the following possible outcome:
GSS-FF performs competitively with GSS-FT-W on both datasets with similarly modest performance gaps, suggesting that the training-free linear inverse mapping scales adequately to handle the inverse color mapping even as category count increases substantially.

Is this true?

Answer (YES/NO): NO